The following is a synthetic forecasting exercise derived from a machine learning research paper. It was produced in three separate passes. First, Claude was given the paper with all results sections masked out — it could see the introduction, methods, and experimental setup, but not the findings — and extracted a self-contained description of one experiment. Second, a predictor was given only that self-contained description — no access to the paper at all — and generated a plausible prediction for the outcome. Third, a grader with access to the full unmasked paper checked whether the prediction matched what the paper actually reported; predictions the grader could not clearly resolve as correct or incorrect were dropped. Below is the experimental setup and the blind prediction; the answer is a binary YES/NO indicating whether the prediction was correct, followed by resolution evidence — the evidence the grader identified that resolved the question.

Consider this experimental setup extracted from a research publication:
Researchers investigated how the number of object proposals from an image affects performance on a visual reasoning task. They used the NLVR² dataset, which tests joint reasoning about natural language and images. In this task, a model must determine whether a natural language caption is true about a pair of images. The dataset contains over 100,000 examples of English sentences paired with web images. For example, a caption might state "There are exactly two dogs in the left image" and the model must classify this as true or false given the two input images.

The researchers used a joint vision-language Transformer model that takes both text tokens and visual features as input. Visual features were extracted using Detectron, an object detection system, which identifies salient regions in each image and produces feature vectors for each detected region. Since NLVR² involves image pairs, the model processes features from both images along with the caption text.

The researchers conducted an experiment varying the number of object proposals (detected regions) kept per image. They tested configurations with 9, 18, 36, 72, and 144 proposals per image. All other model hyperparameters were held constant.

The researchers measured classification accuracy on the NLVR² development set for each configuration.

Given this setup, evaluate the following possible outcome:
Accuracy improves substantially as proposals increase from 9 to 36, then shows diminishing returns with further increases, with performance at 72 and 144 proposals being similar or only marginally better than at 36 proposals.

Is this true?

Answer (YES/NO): YES